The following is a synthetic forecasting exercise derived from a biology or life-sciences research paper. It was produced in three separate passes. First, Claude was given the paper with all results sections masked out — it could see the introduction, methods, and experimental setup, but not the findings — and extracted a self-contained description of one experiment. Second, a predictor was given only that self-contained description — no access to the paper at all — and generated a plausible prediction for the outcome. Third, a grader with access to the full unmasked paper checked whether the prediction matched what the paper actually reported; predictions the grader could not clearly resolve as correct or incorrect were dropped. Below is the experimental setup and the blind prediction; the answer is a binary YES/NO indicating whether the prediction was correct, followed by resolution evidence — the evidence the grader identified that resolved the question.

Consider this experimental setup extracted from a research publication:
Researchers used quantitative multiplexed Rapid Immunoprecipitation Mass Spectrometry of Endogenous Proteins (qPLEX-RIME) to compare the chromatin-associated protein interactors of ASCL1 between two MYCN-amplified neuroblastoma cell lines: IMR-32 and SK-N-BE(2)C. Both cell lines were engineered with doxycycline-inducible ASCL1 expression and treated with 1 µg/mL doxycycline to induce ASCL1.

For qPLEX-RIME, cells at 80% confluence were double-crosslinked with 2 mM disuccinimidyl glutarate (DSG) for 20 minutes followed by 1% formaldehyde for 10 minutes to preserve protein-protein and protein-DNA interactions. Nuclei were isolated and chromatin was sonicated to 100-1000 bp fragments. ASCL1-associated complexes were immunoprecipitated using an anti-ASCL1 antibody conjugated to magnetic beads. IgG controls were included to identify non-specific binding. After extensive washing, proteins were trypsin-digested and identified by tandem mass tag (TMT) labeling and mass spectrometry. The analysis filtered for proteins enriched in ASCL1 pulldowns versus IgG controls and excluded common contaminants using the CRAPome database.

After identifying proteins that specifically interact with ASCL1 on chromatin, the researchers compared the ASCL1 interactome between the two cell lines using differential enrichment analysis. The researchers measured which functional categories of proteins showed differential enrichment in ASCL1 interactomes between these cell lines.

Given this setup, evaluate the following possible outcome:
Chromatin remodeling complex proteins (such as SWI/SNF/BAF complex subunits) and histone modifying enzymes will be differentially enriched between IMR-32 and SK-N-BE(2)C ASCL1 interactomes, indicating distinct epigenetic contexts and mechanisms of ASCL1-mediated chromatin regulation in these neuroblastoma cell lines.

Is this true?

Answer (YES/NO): NO